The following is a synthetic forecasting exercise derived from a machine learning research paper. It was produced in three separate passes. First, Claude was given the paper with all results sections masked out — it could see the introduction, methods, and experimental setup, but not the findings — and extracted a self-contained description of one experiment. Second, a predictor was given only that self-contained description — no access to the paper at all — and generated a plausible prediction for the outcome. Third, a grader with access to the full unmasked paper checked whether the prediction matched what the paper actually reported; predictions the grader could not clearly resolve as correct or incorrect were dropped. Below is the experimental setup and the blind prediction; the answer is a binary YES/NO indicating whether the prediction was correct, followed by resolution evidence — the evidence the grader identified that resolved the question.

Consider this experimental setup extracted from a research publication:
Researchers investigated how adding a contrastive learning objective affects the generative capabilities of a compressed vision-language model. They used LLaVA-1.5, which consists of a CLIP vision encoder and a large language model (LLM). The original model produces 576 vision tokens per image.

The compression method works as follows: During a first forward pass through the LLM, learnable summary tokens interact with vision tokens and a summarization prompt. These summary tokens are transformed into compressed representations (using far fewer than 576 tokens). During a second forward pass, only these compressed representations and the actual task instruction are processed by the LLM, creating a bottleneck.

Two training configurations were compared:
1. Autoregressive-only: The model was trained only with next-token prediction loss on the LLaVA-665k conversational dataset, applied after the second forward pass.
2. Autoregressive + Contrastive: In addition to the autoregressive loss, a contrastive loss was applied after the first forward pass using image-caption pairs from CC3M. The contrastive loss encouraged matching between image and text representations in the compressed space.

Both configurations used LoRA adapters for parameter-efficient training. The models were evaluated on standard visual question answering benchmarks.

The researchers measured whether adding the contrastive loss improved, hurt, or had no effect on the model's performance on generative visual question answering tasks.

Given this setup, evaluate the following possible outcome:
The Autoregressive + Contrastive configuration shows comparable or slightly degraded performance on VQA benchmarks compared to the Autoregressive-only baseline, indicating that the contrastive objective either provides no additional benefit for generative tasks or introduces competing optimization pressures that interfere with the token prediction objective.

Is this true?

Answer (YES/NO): NO